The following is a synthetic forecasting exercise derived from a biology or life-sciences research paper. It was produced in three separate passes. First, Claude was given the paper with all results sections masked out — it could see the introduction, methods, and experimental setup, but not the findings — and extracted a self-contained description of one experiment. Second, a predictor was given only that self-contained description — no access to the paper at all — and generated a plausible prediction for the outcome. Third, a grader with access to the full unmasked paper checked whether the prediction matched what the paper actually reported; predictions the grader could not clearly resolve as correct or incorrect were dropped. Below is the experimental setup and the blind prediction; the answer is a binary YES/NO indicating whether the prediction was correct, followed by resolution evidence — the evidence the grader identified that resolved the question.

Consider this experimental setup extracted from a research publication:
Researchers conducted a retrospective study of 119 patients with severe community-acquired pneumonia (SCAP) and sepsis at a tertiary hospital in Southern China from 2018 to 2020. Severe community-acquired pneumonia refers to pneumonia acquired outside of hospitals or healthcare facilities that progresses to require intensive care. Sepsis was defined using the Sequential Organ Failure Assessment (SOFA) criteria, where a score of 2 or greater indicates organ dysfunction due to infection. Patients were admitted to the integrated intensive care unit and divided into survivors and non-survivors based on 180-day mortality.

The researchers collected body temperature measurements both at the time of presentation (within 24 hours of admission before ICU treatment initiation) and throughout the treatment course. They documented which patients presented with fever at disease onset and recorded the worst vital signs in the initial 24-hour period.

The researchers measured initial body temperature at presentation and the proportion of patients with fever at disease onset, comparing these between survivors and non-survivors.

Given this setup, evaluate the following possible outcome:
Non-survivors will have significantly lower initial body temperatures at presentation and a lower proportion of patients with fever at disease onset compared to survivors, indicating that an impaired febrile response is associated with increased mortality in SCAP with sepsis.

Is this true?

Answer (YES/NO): YES